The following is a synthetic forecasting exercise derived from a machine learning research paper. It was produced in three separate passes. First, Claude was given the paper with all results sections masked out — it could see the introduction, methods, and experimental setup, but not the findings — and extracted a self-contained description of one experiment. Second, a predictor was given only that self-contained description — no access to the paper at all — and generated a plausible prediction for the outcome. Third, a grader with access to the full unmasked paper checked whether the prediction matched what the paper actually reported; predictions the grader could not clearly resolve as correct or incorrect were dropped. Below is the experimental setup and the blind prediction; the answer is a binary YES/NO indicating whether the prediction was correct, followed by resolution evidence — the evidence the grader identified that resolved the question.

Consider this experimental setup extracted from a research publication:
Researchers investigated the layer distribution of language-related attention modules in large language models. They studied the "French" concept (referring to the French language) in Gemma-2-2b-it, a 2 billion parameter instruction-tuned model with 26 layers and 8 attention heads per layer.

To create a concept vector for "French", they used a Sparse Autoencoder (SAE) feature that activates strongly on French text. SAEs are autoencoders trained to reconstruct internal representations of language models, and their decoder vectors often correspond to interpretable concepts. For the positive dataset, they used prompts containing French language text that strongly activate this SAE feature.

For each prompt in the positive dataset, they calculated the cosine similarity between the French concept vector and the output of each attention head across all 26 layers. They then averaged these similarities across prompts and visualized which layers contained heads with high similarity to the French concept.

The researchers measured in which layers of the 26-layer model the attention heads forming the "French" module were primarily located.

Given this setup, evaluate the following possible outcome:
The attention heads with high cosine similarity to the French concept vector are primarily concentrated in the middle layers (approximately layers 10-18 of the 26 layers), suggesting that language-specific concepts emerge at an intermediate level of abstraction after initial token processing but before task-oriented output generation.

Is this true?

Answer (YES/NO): NO